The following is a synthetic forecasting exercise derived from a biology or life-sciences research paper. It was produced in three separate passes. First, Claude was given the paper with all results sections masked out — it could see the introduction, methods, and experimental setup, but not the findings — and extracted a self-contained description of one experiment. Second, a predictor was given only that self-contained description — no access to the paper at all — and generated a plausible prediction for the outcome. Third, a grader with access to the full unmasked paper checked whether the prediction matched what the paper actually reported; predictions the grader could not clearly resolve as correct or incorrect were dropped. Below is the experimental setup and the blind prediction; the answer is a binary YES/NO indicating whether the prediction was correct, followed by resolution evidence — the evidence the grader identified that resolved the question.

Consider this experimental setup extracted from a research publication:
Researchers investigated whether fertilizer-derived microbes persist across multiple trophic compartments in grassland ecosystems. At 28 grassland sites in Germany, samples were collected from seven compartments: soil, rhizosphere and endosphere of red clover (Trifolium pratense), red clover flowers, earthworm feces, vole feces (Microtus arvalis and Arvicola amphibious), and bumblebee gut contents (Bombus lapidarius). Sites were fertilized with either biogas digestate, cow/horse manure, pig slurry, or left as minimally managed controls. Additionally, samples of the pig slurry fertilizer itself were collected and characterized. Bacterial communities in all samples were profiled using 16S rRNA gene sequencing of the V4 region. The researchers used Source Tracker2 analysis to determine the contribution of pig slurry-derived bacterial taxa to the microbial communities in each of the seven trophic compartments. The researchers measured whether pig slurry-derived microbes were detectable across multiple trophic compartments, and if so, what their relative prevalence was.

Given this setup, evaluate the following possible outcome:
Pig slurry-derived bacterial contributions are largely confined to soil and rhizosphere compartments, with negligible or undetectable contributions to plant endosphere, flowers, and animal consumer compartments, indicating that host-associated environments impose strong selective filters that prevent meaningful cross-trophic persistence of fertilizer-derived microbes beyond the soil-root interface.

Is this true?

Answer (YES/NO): NO